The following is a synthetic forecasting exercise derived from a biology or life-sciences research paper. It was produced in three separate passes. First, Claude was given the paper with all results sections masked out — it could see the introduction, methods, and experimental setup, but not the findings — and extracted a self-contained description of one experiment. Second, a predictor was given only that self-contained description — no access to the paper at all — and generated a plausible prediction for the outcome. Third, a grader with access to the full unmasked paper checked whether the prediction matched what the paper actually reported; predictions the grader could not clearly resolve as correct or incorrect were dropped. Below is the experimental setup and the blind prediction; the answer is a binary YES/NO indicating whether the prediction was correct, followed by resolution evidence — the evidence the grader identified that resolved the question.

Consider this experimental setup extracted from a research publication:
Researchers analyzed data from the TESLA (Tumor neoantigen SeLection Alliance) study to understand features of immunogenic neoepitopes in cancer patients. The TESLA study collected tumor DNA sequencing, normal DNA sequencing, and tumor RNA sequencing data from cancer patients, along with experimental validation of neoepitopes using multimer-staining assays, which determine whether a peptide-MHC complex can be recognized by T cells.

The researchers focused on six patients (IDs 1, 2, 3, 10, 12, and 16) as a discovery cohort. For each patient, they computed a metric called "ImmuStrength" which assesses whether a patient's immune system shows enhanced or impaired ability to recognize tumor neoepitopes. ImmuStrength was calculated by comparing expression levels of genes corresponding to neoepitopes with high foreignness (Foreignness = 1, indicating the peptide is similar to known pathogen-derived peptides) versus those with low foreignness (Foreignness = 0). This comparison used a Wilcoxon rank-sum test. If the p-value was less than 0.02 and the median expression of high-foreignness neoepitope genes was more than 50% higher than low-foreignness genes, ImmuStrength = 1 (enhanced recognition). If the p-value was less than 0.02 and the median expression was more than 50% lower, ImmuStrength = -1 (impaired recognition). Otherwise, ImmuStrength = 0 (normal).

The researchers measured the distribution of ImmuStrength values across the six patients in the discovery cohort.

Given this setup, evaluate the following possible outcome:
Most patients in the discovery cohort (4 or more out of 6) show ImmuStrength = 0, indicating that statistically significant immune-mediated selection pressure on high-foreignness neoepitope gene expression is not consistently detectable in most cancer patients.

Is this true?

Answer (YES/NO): YES